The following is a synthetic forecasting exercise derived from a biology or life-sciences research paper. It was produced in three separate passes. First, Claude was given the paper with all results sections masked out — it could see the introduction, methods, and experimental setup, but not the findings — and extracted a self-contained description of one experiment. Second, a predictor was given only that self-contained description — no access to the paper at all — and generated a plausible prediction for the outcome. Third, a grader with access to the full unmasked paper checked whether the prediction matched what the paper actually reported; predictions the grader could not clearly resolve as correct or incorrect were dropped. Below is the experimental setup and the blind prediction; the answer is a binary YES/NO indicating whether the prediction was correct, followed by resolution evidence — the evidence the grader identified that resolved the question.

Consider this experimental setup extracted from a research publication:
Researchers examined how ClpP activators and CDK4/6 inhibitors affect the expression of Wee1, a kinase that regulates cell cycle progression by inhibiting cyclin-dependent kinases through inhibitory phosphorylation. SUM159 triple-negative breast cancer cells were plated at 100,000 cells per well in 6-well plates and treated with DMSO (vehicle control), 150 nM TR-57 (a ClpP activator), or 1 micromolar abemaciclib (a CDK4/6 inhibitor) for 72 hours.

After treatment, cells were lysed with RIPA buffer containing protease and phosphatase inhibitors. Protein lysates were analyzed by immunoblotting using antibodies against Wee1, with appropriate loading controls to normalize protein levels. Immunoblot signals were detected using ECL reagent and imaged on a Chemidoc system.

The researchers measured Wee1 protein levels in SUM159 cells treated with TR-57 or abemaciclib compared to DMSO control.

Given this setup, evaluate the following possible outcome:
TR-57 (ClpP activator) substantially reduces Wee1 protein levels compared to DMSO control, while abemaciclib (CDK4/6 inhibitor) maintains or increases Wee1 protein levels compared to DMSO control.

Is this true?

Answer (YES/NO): NO